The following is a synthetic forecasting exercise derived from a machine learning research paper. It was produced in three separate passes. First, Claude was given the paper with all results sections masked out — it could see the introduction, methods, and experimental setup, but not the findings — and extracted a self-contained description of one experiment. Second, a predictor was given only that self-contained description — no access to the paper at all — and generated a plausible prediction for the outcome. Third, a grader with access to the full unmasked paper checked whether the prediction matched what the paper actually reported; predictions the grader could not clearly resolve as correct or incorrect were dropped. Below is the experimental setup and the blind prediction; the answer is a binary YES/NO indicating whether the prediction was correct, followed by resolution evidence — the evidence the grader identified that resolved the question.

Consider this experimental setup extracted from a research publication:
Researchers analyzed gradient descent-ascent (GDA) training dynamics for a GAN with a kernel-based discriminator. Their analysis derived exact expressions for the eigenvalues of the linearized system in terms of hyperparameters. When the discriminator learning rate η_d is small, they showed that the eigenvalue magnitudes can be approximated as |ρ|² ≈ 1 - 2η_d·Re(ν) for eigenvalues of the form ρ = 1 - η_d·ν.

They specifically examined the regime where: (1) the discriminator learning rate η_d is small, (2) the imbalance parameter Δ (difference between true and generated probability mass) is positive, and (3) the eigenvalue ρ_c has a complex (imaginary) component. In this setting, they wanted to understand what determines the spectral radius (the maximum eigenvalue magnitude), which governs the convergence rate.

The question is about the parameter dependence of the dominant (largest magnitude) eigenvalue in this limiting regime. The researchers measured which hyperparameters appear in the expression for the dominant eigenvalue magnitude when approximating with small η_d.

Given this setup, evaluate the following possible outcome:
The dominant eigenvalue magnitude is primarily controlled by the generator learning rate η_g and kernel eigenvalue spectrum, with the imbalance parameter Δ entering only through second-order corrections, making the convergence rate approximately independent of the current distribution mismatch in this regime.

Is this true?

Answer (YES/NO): NO